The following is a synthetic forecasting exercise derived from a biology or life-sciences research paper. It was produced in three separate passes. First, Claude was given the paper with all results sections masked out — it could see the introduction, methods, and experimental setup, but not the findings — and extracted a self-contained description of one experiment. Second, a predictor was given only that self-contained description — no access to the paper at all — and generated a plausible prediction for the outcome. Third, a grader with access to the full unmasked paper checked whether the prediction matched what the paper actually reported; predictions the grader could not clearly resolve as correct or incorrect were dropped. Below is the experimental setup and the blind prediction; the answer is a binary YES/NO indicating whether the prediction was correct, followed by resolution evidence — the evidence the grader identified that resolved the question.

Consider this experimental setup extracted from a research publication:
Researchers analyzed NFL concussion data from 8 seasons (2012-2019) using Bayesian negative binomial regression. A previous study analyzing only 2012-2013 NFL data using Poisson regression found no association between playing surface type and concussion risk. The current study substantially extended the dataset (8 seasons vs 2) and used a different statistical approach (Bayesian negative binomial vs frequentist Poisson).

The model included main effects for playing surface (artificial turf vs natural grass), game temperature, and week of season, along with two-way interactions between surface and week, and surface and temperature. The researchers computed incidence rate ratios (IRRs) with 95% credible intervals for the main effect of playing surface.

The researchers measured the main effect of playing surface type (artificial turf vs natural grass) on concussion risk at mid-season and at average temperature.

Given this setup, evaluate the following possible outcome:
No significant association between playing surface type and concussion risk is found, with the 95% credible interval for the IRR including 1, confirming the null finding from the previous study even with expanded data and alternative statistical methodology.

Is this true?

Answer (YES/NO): NO